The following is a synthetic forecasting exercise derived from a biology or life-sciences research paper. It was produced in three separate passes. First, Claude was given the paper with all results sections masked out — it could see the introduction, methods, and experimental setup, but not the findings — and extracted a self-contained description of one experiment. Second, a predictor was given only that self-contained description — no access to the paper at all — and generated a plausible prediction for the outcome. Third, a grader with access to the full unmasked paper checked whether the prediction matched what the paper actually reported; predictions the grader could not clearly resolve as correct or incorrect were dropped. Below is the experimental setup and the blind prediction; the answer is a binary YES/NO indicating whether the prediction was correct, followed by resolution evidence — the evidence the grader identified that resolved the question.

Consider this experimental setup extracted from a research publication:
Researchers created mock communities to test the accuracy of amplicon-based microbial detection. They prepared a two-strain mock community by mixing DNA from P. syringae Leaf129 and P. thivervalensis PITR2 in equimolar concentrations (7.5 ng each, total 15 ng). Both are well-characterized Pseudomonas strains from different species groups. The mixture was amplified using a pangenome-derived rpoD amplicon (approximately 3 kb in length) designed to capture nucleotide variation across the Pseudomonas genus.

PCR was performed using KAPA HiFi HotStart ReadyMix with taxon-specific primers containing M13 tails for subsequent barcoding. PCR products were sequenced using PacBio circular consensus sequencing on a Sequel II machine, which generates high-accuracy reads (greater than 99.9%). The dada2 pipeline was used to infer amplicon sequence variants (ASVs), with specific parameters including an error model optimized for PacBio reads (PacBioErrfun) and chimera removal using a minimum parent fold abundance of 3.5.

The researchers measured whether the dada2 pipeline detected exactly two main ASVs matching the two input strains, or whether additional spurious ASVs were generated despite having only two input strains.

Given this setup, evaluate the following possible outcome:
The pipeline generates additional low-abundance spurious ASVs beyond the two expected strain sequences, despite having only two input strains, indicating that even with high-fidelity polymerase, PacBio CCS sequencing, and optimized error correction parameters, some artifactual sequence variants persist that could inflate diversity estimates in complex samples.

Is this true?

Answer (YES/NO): NO